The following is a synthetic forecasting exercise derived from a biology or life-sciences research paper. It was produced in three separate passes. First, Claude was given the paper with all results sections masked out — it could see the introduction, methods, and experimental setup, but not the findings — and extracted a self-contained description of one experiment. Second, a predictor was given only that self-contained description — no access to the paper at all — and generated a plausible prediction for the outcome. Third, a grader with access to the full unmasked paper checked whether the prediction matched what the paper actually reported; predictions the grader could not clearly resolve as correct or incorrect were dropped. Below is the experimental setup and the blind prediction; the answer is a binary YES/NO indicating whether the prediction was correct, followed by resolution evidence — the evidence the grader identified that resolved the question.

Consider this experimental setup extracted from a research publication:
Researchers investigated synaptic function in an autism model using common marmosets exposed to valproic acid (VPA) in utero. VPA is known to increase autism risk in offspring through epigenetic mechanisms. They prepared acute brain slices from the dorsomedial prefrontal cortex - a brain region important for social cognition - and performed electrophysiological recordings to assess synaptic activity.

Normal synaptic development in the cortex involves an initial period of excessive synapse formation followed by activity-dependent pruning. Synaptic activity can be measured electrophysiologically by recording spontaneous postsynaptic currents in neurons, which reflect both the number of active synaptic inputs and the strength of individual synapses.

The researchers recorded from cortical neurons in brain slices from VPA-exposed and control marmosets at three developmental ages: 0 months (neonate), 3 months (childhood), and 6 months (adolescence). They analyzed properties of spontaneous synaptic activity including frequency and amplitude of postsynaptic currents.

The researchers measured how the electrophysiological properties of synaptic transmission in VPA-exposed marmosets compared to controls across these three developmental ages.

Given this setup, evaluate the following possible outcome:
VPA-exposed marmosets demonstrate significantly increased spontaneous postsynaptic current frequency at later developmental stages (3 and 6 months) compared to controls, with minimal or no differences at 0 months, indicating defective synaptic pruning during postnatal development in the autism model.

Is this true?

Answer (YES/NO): NO